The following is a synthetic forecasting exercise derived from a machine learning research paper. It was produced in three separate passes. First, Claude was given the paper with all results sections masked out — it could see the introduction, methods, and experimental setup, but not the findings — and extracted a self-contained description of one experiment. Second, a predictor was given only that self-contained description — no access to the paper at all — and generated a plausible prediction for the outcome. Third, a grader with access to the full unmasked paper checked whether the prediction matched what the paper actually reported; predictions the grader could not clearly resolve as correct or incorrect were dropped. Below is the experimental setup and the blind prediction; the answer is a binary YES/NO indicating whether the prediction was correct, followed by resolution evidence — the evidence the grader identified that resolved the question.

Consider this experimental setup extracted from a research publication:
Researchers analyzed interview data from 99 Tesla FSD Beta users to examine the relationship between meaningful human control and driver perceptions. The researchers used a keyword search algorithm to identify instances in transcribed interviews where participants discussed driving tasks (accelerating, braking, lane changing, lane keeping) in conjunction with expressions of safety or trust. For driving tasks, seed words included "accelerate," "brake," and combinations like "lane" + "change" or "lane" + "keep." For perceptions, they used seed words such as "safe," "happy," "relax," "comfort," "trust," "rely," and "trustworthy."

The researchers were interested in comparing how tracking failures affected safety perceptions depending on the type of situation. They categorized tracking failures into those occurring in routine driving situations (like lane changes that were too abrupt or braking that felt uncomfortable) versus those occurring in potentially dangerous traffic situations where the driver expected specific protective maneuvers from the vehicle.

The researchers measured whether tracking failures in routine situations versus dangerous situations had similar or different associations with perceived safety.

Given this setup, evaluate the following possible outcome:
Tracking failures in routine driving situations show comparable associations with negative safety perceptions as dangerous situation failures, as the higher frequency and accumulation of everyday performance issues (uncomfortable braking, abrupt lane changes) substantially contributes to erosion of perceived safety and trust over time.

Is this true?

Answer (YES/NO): NO